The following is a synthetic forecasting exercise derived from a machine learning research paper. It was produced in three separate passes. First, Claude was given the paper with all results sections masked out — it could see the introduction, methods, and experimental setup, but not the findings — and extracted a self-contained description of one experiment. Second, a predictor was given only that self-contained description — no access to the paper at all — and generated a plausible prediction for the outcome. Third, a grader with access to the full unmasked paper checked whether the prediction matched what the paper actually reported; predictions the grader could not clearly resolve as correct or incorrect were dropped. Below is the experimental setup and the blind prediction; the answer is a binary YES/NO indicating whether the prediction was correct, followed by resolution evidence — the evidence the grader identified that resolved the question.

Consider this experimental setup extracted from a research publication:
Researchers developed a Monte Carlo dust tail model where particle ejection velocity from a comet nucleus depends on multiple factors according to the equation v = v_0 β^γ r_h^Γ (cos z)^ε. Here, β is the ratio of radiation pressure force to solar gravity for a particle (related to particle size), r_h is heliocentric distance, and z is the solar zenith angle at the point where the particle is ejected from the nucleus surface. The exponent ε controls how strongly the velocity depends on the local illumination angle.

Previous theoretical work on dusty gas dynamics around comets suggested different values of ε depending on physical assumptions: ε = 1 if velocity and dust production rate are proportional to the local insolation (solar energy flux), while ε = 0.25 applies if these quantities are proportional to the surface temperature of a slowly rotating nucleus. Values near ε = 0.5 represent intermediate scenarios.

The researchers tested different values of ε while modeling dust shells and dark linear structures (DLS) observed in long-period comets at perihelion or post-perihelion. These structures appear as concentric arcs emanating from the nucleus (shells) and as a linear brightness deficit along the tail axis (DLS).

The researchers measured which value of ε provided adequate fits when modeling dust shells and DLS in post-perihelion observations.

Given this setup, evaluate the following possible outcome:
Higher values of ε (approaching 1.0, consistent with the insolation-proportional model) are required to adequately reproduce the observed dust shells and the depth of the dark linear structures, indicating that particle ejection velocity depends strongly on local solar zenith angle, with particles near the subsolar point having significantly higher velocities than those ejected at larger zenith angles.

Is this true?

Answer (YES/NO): NO